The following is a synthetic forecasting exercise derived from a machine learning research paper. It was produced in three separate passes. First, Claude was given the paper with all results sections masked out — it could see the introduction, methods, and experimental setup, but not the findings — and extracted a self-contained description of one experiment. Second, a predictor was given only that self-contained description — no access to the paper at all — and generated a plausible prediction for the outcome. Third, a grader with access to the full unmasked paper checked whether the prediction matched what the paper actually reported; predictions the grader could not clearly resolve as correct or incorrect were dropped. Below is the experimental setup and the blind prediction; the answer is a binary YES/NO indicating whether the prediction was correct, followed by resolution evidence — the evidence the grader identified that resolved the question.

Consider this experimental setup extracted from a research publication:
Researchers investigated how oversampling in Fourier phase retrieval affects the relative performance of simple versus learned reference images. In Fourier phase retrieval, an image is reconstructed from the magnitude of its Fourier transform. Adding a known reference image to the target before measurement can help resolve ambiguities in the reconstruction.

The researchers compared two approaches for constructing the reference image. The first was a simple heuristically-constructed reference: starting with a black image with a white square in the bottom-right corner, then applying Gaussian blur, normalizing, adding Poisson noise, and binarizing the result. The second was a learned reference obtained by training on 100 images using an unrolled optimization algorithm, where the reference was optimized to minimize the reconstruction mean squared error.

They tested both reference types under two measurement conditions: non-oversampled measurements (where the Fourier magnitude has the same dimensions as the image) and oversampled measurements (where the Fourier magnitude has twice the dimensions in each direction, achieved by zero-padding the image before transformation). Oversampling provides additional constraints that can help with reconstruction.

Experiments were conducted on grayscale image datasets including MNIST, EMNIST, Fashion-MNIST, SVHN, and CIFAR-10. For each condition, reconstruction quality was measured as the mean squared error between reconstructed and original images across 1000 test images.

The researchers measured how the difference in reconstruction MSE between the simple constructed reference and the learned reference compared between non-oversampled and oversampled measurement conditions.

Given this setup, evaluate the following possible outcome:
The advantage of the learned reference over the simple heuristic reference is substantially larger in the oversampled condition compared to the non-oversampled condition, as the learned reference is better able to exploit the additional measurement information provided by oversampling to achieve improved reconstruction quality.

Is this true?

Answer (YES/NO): NO